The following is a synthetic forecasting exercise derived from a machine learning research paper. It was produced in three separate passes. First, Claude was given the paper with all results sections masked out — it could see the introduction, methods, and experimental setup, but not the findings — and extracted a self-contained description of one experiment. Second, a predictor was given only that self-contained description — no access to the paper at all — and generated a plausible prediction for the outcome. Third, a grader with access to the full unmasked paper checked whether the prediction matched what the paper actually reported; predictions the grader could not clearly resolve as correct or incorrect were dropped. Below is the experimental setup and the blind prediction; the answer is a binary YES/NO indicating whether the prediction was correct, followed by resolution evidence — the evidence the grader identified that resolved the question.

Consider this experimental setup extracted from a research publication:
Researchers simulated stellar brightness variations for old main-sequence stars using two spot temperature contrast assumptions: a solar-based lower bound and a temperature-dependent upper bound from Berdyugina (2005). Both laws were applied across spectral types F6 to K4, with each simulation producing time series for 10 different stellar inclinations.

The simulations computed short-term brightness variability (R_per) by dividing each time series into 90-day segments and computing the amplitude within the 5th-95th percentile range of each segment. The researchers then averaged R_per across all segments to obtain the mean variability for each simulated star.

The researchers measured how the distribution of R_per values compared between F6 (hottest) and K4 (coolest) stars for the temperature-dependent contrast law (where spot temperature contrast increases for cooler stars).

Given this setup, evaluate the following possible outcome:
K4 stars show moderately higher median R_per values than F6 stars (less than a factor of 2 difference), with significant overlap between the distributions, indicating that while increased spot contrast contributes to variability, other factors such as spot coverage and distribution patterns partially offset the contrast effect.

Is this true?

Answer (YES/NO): NO